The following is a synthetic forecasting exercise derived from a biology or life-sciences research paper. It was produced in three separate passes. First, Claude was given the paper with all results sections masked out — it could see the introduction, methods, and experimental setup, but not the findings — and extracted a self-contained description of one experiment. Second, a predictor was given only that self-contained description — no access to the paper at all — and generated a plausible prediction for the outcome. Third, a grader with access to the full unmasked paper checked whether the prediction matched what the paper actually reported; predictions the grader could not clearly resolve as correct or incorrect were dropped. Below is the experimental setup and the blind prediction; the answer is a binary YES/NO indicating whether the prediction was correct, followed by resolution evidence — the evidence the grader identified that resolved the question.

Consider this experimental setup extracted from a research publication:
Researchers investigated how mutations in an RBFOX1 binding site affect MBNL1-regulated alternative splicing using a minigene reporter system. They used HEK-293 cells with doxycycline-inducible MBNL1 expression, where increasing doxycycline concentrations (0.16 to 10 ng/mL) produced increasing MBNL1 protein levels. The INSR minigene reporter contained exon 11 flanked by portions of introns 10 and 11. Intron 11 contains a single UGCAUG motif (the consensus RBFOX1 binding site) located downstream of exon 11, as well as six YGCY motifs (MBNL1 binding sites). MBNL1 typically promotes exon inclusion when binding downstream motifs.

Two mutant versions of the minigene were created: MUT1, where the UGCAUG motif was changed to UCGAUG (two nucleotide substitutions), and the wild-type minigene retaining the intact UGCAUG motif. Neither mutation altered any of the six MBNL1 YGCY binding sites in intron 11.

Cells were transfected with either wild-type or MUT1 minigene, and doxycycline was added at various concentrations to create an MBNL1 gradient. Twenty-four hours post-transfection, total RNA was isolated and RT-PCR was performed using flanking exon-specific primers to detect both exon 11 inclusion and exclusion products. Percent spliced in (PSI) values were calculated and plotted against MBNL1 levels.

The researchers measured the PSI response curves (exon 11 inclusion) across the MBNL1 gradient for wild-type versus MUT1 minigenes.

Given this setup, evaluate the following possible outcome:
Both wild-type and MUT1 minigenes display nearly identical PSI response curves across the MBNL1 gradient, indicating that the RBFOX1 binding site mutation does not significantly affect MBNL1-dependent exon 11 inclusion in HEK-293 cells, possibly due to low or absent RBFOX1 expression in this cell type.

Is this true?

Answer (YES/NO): NO